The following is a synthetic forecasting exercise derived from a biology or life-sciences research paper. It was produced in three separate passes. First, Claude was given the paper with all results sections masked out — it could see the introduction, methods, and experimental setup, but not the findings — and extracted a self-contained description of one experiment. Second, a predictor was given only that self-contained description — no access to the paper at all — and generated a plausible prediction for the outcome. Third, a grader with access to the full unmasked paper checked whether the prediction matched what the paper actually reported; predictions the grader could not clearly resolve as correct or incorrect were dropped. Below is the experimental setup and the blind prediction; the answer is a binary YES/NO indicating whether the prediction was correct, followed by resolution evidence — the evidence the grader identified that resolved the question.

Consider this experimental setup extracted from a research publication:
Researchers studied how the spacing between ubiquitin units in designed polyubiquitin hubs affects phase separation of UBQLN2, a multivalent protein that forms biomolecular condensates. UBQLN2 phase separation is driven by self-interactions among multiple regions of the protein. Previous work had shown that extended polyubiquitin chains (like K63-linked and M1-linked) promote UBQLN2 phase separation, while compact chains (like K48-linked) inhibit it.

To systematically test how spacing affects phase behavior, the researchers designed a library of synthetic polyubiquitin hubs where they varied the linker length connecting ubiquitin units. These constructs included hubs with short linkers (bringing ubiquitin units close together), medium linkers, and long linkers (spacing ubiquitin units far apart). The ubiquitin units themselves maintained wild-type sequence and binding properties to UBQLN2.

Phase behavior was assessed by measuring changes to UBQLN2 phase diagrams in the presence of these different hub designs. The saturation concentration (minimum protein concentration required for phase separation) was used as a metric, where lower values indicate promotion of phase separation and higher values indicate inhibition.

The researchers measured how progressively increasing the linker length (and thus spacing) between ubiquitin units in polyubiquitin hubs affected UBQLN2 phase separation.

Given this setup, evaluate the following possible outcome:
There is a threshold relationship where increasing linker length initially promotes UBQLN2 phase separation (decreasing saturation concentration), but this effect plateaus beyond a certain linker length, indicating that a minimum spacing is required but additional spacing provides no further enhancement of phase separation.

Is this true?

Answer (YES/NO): NO